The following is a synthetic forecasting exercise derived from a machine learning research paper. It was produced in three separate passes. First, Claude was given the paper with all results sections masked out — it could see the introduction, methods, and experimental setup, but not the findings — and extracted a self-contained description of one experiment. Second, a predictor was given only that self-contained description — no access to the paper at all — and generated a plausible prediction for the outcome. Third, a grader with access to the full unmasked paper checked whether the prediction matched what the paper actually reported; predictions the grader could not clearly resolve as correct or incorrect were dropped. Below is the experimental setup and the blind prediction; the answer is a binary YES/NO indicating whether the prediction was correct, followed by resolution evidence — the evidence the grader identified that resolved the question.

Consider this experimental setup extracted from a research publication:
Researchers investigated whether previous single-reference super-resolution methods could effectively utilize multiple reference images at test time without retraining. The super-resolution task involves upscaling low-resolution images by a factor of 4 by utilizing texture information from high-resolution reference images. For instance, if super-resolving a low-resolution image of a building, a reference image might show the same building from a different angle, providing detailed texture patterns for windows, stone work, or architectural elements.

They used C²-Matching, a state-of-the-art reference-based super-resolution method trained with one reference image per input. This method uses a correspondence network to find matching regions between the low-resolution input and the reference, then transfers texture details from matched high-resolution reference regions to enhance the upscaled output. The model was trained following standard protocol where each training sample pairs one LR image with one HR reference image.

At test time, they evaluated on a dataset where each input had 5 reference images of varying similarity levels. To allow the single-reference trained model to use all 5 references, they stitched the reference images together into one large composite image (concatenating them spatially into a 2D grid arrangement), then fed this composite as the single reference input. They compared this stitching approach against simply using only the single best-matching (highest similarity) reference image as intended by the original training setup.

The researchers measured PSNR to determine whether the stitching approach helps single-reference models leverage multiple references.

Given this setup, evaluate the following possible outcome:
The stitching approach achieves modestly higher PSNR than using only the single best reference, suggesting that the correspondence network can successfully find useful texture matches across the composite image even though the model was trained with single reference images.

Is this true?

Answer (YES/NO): YES